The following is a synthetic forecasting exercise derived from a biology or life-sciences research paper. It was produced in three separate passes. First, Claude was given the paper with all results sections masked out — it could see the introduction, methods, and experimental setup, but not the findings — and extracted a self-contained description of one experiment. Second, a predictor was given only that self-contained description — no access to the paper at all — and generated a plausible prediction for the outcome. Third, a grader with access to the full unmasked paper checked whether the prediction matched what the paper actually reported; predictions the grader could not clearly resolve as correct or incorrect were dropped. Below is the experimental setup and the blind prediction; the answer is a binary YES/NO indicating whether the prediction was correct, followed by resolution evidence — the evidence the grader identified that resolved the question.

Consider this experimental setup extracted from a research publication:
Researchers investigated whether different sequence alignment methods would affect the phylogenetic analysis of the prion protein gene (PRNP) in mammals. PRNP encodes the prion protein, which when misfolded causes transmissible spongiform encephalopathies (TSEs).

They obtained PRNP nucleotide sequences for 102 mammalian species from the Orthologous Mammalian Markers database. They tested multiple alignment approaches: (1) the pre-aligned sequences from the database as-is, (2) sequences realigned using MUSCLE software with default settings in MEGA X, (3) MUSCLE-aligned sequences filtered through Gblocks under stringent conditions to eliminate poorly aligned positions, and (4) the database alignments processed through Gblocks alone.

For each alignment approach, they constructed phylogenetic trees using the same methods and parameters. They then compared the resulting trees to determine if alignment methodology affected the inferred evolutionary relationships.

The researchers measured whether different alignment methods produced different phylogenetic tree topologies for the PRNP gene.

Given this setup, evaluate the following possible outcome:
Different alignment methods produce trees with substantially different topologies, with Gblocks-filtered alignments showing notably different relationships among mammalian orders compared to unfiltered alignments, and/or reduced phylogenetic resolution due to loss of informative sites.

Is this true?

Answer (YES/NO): NO